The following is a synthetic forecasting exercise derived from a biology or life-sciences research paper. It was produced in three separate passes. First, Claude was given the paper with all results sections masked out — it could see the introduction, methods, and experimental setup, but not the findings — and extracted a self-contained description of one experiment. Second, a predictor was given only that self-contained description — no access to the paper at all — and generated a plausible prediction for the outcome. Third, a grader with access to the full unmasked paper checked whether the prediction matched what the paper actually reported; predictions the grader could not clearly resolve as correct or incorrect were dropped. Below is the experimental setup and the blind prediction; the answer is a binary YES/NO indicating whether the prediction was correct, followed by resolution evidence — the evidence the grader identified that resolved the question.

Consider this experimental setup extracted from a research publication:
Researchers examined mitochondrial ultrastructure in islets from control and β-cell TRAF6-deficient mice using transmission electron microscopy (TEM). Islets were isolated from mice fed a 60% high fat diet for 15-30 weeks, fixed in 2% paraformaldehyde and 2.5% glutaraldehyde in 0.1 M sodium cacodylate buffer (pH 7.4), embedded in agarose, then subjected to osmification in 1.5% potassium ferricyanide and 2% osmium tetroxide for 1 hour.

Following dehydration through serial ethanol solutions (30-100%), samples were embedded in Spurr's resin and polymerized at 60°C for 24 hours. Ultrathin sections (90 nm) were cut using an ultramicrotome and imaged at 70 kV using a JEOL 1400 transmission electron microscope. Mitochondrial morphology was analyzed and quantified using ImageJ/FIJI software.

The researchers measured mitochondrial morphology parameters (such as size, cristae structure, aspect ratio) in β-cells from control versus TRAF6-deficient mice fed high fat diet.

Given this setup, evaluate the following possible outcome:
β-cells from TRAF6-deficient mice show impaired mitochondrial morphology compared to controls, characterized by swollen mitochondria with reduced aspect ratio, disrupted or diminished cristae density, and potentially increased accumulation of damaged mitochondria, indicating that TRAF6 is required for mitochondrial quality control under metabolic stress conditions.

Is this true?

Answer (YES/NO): YES